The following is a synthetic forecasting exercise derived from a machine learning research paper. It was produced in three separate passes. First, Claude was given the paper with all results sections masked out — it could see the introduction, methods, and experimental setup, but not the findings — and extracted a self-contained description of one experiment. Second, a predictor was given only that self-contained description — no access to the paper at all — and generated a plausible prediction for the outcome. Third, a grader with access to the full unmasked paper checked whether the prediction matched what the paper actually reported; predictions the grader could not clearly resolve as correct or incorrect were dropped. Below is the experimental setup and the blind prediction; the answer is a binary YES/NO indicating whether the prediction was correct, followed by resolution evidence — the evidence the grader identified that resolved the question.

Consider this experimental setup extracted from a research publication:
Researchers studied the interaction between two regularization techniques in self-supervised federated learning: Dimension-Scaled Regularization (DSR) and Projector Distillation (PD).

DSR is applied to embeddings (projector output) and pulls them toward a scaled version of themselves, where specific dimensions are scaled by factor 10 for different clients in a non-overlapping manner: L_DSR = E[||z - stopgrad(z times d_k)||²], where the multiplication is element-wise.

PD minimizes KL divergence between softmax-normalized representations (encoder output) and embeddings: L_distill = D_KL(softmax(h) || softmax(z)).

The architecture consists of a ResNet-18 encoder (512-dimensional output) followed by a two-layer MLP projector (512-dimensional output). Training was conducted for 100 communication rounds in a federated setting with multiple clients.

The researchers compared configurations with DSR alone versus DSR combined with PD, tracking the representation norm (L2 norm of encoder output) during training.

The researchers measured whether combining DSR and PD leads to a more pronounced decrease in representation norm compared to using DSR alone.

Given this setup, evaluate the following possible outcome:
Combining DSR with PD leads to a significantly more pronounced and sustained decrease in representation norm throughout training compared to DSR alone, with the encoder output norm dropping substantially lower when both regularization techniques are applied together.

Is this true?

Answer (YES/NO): YES